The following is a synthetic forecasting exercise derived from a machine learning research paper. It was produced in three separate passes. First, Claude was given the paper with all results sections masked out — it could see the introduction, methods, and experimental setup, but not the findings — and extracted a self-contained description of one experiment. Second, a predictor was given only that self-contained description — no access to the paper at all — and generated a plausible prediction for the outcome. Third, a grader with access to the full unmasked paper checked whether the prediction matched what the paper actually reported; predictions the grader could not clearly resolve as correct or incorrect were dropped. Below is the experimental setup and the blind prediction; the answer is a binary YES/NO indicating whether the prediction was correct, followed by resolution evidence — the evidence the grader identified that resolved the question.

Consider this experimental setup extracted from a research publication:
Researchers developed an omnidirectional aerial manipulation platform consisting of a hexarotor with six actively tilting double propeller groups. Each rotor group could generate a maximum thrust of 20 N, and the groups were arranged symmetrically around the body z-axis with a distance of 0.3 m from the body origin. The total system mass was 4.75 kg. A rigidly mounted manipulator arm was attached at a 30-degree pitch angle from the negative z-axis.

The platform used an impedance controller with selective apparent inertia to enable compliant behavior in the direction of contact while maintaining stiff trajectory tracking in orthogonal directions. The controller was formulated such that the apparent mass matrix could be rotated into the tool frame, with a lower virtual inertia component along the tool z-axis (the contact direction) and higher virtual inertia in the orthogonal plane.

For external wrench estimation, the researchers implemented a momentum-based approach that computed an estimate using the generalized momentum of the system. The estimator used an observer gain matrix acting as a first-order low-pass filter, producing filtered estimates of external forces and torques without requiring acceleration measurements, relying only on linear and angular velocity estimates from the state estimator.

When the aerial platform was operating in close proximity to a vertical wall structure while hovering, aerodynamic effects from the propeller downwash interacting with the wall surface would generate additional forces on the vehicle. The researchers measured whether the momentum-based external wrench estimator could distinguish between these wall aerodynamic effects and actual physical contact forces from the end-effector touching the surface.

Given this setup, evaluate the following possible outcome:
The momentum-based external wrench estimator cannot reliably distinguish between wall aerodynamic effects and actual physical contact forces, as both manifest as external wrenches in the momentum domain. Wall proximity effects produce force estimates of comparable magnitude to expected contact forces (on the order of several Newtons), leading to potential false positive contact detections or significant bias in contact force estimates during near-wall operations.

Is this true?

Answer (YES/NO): YES